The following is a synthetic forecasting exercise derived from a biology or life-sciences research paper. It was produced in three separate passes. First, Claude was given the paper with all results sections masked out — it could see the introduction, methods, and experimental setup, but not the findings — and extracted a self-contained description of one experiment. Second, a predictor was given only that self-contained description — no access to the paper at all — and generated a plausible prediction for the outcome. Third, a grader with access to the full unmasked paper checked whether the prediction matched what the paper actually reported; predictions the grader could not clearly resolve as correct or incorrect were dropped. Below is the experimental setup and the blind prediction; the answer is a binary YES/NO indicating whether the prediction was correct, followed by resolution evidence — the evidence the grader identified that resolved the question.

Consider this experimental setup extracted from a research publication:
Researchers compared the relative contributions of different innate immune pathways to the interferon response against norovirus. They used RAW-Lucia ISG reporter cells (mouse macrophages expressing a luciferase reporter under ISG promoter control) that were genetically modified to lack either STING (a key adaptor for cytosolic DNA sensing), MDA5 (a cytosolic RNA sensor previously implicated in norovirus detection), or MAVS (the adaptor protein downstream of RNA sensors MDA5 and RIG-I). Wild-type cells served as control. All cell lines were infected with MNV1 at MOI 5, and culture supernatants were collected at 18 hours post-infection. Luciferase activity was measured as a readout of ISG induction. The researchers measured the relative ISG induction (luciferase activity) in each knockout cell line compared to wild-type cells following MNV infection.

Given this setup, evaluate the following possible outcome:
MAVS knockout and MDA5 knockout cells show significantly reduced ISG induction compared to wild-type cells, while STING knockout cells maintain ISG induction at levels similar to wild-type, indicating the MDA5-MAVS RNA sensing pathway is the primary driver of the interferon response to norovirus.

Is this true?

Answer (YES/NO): NO